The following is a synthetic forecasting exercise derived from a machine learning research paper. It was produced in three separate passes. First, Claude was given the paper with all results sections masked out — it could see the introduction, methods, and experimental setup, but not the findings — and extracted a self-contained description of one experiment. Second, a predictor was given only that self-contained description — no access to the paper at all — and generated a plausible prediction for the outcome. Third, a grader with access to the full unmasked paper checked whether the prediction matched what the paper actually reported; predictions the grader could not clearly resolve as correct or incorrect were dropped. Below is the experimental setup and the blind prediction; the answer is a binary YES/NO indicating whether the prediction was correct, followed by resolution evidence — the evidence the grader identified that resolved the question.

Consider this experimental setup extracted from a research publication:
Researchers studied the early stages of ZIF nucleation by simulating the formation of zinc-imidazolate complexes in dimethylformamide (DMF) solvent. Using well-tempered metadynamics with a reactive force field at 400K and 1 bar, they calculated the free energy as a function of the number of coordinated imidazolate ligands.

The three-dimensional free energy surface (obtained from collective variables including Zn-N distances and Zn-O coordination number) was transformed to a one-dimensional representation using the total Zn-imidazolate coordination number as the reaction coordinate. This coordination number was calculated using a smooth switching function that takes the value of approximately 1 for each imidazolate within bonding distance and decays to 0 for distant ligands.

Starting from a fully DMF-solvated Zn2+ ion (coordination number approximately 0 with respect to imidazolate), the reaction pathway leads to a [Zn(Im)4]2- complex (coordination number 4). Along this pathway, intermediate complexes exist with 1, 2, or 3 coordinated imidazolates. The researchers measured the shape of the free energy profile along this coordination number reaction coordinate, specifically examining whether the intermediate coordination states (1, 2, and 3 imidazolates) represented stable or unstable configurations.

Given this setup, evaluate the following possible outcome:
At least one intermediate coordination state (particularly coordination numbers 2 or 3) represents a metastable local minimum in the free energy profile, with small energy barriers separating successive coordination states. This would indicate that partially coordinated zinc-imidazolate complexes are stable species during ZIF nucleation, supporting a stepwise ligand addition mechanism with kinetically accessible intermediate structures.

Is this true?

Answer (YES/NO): YES